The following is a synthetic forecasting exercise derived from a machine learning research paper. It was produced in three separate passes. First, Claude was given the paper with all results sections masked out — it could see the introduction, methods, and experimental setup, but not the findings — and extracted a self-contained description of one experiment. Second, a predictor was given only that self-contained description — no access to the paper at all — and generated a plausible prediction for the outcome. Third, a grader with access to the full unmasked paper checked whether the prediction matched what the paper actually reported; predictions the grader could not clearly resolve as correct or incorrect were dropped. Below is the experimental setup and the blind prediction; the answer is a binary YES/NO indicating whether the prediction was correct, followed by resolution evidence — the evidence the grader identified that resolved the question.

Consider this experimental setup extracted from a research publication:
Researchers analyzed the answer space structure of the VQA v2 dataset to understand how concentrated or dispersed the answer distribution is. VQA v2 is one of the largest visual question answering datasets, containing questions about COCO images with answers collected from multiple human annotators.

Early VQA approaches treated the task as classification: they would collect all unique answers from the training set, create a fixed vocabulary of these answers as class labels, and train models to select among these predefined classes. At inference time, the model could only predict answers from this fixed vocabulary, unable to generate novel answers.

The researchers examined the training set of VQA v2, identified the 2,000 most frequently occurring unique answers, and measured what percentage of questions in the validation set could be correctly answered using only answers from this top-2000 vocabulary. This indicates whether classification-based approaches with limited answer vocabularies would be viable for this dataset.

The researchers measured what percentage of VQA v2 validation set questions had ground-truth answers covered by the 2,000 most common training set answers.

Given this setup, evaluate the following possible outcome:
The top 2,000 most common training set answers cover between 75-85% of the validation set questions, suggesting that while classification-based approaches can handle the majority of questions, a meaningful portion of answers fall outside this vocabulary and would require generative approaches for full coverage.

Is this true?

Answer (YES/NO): NO